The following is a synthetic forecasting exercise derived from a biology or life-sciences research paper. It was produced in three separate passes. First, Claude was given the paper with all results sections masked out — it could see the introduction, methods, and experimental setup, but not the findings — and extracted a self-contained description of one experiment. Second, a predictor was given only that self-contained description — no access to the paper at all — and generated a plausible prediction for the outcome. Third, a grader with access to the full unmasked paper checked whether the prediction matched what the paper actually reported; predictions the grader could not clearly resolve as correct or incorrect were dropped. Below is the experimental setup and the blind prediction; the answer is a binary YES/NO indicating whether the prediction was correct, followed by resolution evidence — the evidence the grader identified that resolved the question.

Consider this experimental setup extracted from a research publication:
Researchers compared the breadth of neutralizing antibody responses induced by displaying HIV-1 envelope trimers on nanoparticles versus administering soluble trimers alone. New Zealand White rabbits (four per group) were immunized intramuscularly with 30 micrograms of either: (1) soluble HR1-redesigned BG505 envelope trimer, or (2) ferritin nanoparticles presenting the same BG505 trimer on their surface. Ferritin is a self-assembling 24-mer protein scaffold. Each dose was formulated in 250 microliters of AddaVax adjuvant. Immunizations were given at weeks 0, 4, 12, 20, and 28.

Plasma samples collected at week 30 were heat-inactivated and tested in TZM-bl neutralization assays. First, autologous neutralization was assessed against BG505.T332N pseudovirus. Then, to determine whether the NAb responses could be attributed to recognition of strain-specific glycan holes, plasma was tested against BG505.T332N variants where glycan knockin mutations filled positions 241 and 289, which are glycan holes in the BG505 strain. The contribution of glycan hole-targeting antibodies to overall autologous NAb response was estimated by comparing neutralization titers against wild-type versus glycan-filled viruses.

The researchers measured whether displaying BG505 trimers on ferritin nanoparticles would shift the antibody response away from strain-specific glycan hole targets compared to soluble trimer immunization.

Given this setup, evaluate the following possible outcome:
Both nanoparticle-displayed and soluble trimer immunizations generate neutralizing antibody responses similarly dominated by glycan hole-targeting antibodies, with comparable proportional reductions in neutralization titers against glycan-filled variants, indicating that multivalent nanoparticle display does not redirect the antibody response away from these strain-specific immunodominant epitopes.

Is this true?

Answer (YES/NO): NO